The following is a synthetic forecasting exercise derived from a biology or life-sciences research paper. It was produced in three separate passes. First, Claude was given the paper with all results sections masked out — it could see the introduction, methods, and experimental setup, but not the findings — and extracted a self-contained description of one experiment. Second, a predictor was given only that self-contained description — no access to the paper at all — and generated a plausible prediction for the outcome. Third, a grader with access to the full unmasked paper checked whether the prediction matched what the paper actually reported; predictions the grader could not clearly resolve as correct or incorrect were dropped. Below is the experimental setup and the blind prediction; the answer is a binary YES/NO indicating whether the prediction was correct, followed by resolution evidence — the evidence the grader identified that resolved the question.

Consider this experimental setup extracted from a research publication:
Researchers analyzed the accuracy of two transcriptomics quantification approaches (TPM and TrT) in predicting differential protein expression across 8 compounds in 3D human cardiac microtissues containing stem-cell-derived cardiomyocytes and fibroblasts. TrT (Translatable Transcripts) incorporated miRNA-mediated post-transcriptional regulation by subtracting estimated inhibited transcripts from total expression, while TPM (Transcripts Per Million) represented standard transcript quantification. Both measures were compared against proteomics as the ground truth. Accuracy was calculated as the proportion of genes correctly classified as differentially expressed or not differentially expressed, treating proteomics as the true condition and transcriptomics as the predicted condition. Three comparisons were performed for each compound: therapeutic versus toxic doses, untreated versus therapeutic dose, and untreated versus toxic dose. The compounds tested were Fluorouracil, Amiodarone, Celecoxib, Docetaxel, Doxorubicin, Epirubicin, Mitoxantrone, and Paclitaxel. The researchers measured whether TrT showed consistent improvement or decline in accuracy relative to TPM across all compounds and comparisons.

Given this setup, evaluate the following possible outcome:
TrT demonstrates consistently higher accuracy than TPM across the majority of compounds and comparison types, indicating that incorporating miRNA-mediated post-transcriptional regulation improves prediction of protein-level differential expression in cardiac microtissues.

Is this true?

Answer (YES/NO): NO